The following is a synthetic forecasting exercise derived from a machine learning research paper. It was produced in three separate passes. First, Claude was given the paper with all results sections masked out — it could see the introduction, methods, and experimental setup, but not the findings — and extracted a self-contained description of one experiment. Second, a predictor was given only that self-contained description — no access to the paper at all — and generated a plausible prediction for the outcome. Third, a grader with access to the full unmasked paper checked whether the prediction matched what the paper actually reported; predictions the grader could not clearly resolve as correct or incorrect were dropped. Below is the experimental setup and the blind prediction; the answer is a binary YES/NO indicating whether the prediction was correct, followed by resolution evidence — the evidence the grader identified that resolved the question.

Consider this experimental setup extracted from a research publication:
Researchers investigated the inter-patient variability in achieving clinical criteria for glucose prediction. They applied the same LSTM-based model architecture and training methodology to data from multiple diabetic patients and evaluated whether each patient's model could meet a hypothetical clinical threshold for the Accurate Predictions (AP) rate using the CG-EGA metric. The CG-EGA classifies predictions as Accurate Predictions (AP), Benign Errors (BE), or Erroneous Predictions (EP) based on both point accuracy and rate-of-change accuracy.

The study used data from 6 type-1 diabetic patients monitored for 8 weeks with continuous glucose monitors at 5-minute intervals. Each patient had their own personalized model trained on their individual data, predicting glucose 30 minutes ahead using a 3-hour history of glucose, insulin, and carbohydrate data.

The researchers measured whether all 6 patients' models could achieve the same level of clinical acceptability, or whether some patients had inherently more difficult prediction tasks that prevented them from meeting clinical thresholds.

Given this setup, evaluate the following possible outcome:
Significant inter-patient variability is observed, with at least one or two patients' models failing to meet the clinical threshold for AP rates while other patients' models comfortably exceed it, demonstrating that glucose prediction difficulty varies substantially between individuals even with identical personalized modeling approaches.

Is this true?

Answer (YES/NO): YES